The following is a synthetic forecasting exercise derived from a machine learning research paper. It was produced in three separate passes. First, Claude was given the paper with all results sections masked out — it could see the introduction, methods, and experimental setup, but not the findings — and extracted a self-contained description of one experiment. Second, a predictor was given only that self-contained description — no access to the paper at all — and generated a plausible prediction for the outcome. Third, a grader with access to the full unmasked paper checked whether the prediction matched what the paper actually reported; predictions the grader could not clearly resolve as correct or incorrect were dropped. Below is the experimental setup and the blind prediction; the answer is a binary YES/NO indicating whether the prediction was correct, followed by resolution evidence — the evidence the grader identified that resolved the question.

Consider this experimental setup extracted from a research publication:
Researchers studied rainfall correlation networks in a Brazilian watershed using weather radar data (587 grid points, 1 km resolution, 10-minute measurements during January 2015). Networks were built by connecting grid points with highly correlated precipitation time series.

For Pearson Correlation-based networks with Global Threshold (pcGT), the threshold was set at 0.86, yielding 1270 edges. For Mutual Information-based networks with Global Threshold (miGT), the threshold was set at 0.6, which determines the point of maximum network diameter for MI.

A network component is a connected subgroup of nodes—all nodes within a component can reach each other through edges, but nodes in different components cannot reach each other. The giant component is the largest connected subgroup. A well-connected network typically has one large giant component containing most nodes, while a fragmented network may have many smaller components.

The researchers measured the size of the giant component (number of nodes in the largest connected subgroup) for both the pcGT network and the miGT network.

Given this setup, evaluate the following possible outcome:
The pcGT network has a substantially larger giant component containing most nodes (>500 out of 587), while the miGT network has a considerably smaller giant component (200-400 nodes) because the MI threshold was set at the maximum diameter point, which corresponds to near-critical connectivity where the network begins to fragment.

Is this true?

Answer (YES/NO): NO